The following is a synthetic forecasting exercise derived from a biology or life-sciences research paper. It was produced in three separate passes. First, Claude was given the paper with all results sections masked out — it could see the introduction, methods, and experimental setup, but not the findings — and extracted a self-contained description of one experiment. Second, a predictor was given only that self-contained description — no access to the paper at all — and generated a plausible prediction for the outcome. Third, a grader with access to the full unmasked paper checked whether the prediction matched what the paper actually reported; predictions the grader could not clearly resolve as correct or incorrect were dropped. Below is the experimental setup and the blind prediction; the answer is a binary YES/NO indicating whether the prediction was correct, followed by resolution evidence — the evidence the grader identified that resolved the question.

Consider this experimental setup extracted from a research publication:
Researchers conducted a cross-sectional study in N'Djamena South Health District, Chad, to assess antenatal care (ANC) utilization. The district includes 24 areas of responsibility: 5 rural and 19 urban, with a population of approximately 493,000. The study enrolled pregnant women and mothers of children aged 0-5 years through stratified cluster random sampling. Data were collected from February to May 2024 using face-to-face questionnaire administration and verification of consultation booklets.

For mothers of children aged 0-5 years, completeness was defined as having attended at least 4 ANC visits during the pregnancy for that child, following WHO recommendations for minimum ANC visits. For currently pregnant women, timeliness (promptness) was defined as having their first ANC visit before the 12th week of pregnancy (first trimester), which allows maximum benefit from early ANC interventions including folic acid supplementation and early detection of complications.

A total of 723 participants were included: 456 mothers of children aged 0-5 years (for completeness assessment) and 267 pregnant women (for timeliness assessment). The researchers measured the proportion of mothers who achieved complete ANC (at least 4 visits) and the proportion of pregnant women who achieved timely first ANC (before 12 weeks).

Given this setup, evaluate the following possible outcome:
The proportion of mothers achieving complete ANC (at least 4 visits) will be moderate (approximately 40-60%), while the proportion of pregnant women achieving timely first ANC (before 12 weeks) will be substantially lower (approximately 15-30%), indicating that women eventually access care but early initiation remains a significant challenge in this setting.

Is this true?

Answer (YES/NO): NO